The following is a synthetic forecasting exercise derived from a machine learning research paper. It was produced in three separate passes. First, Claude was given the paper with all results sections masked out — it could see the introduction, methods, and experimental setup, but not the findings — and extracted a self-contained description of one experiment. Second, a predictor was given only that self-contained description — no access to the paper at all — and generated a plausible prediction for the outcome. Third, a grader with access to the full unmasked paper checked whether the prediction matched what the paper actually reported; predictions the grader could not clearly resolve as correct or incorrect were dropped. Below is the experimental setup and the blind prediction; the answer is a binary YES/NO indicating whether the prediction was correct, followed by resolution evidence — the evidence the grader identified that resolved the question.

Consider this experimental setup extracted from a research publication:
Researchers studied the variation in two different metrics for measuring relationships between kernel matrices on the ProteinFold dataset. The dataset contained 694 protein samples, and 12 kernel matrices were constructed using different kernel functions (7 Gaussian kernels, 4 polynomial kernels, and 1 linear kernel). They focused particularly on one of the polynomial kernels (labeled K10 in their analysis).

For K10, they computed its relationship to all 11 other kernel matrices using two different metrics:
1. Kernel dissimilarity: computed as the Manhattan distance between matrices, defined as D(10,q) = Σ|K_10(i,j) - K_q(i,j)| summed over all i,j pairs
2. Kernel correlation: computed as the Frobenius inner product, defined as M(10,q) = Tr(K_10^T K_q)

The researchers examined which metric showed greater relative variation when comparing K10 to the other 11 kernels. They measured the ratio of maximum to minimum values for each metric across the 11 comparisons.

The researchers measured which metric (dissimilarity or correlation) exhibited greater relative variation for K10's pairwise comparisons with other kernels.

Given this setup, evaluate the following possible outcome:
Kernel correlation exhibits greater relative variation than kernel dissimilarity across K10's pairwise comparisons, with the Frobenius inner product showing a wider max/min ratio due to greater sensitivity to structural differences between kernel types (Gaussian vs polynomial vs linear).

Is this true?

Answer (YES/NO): YES